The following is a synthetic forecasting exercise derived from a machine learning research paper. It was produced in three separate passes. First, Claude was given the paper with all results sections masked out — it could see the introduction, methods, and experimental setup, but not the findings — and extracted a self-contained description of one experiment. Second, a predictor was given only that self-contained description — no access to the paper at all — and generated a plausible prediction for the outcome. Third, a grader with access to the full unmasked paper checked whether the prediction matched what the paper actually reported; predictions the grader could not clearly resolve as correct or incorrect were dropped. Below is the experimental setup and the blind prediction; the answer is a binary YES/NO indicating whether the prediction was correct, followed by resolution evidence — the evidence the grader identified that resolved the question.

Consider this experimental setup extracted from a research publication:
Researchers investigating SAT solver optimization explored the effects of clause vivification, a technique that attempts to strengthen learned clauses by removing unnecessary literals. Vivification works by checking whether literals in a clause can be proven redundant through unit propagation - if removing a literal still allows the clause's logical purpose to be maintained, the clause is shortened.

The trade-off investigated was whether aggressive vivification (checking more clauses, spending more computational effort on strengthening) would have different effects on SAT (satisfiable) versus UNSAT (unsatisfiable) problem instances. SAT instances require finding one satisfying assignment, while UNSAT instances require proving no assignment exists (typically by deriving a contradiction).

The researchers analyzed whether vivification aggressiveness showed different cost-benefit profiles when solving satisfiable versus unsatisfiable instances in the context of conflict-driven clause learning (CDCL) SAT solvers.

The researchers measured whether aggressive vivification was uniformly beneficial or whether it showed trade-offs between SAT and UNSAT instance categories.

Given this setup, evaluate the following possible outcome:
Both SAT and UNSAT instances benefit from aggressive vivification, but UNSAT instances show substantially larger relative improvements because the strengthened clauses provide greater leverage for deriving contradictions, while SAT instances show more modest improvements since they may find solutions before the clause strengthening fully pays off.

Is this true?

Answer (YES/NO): NO